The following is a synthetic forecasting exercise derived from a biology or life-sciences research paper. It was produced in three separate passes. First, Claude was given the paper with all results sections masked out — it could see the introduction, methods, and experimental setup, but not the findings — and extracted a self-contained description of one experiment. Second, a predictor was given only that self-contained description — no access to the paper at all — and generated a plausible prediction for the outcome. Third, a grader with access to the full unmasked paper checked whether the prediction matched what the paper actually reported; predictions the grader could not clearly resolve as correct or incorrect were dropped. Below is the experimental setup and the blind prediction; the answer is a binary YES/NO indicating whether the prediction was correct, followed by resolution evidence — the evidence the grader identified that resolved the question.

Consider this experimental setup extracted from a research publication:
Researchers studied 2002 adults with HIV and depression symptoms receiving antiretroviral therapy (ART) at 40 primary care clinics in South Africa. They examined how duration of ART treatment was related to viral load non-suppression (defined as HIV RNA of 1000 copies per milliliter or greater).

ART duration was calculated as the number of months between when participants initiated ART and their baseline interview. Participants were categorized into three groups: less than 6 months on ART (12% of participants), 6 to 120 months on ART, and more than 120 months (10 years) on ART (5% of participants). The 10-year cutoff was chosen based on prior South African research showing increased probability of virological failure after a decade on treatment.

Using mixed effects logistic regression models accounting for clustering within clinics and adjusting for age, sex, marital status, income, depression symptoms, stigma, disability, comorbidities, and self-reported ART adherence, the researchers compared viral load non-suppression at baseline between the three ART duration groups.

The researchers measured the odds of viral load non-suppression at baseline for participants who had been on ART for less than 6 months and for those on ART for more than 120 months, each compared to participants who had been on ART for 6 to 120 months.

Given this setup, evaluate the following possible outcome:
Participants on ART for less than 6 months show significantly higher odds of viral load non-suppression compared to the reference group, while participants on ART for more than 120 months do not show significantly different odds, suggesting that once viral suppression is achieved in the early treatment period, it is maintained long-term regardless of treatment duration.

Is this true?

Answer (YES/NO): NO